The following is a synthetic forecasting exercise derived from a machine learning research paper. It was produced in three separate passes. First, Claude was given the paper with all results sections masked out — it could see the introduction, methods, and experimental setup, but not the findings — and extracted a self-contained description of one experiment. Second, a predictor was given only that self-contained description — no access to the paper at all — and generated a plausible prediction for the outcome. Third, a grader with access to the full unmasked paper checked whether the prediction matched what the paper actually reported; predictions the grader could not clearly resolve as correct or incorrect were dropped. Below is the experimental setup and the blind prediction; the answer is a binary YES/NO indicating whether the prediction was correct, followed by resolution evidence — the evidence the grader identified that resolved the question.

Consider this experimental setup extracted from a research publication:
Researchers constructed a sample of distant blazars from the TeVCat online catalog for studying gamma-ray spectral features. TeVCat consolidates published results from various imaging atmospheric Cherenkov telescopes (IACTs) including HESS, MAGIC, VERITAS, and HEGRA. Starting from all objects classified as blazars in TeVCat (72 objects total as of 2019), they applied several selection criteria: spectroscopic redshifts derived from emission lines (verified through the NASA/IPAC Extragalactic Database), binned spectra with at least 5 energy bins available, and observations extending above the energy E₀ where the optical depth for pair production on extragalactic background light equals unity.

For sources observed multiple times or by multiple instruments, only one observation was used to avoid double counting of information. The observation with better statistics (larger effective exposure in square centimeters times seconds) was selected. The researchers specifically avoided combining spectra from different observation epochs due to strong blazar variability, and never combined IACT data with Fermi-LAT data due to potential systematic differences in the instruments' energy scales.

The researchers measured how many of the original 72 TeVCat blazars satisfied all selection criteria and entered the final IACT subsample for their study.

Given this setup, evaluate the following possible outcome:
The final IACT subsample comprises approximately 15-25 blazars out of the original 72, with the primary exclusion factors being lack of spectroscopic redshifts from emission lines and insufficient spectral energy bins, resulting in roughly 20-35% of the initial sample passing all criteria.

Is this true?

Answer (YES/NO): NO